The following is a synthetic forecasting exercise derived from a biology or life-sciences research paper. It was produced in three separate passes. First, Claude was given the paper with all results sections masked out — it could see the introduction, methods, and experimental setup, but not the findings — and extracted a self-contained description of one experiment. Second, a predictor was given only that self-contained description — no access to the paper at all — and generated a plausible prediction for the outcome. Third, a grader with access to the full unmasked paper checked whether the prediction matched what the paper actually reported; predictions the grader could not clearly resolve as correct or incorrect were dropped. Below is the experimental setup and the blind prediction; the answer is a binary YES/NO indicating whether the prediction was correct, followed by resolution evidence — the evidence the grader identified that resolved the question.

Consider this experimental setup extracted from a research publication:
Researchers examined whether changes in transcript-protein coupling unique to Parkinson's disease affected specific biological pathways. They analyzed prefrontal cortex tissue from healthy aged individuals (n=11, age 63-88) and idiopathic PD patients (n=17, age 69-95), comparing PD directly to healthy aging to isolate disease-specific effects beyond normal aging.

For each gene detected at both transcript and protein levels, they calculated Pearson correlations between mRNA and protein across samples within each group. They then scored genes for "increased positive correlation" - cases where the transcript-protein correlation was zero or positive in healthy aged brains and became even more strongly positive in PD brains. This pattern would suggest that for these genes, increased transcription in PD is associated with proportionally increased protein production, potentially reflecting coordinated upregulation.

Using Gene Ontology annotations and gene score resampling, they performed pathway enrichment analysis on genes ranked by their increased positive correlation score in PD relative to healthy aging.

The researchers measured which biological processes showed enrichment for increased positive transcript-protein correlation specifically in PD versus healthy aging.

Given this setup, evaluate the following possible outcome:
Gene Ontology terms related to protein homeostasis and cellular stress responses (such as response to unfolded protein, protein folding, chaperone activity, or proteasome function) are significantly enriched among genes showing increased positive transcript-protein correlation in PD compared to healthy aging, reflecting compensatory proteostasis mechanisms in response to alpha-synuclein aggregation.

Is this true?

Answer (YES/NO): NO